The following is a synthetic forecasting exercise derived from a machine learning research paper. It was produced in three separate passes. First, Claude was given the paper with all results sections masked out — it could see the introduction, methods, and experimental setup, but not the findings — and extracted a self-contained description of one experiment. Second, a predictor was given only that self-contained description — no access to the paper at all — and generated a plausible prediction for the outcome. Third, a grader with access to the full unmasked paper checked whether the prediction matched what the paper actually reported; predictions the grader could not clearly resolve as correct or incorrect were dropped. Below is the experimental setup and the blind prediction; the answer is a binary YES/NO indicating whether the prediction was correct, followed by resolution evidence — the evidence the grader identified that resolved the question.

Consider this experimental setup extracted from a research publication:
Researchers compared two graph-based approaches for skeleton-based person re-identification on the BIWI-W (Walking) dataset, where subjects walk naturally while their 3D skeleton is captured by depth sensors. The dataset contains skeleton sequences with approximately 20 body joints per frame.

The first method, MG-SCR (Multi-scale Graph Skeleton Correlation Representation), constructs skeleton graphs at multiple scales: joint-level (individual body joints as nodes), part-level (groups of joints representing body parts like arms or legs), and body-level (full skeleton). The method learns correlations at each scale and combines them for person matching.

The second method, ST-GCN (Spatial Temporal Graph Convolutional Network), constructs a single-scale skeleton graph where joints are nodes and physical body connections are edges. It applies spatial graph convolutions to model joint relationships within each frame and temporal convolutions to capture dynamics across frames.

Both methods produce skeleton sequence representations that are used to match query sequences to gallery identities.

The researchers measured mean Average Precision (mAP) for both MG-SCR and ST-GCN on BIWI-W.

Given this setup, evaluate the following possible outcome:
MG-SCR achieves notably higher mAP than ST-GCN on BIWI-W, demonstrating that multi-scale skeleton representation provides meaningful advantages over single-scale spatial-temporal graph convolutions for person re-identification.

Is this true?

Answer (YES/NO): NO